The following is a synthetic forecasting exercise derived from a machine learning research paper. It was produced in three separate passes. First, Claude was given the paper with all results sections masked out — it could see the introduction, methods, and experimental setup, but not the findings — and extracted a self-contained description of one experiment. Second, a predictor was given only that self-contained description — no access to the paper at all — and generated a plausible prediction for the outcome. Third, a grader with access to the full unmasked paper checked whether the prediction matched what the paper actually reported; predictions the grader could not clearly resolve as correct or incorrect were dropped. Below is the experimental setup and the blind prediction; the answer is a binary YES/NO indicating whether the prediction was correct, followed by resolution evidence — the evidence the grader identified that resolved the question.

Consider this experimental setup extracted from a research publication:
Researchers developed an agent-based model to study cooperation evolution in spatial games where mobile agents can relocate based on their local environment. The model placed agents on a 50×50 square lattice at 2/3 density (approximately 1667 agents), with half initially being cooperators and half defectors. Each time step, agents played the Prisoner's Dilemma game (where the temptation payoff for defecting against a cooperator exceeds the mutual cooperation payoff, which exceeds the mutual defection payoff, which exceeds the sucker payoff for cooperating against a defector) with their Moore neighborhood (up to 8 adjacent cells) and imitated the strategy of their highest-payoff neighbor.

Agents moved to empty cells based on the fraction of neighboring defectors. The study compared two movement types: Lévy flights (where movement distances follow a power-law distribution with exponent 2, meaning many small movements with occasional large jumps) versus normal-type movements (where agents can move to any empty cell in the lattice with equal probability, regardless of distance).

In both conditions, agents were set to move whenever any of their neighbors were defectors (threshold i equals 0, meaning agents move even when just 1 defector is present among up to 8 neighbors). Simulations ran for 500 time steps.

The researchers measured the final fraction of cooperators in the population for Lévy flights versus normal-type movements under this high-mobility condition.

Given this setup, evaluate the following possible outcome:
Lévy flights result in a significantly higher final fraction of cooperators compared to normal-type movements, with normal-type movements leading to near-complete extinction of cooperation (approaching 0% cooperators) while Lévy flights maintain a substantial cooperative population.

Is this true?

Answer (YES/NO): NO